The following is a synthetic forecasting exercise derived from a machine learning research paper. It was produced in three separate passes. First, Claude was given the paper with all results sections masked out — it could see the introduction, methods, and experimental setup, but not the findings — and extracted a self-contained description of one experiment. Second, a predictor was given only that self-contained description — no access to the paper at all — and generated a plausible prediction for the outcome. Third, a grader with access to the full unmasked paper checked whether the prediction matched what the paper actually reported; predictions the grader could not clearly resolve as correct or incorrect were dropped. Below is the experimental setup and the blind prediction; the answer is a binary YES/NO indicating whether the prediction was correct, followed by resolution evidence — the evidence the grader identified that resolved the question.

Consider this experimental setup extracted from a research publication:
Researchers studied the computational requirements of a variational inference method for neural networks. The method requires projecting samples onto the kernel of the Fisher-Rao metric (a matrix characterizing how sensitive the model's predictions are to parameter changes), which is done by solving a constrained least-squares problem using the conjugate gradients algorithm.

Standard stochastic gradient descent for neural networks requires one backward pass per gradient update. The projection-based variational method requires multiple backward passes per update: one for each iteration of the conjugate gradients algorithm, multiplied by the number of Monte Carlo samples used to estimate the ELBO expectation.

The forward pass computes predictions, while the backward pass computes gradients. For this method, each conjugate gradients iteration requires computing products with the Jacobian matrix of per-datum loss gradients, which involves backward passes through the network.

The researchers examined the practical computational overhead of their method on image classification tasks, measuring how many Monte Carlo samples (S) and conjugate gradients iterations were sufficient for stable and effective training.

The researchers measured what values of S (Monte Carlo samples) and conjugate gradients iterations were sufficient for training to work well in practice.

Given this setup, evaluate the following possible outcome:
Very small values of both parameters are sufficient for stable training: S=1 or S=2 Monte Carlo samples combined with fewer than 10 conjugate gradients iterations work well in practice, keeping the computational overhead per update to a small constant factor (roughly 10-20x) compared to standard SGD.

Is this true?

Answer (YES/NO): NO